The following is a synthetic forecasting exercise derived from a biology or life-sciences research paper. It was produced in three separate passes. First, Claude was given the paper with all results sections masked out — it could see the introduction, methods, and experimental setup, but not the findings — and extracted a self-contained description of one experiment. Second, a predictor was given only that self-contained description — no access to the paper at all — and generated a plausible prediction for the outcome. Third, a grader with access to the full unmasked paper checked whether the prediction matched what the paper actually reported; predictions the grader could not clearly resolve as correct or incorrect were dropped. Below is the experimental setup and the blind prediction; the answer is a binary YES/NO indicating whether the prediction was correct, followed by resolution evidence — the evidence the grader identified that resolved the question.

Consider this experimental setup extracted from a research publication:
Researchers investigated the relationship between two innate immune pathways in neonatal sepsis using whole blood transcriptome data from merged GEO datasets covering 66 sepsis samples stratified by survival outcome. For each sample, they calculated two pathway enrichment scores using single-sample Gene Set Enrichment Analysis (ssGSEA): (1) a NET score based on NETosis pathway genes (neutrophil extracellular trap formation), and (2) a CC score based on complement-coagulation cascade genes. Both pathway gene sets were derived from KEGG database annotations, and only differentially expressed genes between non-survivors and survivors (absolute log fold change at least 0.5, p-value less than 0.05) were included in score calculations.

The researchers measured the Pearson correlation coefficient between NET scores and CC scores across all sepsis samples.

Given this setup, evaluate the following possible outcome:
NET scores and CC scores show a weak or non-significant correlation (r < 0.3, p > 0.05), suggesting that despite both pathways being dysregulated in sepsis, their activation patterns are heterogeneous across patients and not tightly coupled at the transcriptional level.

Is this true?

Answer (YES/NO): NO